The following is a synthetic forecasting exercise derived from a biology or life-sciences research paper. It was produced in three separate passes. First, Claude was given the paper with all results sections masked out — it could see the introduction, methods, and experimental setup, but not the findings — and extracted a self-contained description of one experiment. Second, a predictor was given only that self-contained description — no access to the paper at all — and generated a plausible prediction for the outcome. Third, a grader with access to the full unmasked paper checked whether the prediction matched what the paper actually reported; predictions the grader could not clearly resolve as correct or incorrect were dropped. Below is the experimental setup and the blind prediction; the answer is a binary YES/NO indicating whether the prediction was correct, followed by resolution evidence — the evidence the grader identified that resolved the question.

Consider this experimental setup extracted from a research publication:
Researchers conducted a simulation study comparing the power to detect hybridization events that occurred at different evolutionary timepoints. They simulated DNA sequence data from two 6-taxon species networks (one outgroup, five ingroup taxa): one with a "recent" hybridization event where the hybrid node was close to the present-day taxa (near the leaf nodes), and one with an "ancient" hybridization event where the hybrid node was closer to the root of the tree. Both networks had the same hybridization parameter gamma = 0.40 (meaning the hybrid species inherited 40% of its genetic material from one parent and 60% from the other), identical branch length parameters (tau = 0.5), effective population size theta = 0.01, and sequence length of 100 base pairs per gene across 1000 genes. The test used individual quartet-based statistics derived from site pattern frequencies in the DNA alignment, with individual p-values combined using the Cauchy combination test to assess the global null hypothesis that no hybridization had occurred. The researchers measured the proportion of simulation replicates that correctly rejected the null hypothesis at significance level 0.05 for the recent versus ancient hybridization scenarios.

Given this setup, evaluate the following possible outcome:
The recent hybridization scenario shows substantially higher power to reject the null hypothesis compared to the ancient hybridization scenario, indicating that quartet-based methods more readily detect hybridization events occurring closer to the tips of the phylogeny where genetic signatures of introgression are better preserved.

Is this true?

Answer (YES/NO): YES